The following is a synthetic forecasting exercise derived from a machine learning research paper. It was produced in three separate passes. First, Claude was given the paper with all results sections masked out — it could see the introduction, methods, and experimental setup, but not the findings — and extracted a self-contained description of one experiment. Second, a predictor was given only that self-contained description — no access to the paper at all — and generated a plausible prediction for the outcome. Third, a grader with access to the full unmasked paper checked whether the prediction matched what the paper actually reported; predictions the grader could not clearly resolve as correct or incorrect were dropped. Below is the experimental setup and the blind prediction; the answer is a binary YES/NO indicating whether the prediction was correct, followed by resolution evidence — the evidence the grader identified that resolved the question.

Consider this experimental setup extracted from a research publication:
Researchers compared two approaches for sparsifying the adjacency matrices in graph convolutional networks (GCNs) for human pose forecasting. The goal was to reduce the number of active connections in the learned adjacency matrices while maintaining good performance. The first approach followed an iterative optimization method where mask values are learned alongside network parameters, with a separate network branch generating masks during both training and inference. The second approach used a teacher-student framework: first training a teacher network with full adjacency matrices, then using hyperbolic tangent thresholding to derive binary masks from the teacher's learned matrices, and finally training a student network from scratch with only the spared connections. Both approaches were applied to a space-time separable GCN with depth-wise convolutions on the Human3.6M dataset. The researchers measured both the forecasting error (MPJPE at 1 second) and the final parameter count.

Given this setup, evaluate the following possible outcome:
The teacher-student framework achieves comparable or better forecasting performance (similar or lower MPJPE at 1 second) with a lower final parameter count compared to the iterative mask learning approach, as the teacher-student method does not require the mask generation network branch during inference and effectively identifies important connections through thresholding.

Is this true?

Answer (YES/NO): YES